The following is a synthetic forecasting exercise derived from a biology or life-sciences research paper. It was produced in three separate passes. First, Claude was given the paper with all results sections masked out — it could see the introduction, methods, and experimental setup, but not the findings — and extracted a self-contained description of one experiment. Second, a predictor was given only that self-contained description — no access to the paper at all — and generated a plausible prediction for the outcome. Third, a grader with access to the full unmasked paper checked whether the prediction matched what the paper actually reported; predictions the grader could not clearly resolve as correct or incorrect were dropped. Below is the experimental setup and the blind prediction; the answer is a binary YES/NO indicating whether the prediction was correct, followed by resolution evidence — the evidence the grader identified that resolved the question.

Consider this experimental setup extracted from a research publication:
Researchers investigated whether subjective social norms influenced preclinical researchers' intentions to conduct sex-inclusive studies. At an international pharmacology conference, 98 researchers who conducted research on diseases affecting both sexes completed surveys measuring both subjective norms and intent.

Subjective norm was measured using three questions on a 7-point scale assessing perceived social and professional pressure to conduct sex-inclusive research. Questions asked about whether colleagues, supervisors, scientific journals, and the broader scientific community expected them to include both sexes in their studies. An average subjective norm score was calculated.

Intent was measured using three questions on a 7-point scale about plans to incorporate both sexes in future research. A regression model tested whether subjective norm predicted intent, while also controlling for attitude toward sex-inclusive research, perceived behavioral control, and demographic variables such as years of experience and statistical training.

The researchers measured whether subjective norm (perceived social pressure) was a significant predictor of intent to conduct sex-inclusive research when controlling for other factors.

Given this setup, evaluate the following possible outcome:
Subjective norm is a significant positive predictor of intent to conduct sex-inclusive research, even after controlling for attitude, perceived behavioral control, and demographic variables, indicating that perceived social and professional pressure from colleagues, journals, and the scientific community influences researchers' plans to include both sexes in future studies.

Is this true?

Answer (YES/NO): YES